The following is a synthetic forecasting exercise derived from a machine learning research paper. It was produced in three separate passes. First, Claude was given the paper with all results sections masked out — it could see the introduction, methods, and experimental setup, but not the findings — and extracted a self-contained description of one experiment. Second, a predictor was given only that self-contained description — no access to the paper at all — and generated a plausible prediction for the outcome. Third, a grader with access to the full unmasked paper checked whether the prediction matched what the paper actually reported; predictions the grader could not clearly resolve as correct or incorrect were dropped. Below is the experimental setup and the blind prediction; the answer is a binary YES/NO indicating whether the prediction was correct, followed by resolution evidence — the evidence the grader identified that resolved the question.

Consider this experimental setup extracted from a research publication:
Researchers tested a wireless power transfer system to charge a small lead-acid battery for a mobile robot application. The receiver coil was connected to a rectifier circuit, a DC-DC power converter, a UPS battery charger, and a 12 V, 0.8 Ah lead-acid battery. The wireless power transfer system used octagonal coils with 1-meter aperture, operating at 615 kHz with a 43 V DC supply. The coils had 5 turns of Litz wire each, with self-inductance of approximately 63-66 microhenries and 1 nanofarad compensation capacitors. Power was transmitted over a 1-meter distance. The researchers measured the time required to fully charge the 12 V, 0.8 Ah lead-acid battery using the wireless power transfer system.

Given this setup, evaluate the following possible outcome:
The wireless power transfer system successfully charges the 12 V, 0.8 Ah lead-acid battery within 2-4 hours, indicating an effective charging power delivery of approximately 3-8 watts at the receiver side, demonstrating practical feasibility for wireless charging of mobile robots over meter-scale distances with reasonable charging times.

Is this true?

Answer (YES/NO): NO